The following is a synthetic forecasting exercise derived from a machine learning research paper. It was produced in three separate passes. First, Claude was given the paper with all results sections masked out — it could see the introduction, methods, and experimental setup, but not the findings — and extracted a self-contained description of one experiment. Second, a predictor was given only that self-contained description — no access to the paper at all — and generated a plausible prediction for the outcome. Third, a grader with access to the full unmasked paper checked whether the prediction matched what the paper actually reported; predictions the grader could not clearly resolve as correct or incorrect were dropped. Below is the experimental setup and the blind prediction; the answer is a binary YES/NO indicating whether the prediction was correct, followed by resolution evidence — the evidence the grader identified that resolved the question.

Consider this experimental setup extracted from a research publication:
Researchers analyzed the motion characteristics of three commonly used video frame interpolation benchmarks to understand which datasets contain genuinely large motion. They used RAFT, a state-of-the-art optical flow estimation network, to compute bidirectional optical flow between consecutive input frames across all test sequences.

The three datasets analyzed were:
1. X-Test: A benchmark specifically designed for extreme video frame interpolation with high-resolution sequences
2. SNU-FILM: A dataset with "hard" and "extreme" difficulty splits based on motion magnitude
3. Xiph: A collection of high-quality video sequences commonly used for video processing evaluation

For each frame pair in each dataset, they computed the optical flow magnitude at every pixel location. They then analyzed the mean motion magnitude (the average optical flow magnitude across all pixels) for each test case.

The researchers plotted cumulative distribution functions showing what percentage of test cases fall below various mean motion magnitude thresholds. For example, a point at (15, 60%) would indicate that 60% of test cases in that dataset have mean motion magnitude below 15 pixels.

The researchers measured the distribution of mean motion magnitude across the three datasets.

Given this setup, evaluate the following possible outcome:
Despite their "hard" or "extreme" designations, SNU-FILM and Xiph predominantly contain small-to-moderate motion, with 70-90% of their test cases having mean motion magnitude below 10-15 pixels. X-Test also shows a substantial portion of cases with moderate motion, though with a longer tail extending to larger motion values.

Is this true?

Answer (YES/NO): NO